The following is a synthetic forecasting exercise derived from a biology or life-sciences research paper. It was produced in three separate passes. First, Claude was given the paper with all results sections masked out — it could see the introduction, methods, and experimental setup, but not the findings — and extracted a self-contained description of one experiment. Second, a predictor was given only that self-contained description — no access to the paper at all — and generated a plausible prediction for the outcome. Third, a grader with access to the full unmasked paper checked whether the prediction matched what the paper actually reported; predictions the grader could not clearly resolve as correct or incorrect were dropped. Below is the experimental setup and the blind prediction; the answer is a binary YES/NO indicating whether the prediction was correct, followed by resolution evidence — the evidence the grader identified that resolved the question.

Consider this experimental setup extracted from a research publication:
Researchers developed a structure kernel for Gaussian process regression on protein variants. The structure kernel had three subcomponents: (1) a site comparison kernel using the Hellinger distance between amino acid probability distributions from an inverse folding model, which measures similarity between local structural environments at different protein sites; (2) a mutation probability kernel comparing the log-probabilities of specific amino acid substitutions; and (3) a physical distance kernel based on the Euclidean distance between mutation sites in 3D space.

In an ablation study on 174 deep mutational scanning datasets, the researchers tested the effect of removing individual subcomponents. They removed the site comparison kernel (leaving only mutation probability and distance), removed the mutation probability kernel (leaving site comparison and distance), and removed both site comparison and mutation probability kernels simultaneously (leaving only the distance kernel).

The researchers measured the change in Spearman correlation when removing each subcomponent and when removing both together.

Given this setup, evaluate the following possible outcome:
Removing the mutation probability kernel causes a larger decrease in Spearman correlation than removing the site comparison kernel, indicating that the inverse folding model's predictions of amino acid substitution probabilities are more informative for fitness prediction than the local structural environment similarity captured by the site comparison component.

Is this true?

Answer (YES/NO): YES